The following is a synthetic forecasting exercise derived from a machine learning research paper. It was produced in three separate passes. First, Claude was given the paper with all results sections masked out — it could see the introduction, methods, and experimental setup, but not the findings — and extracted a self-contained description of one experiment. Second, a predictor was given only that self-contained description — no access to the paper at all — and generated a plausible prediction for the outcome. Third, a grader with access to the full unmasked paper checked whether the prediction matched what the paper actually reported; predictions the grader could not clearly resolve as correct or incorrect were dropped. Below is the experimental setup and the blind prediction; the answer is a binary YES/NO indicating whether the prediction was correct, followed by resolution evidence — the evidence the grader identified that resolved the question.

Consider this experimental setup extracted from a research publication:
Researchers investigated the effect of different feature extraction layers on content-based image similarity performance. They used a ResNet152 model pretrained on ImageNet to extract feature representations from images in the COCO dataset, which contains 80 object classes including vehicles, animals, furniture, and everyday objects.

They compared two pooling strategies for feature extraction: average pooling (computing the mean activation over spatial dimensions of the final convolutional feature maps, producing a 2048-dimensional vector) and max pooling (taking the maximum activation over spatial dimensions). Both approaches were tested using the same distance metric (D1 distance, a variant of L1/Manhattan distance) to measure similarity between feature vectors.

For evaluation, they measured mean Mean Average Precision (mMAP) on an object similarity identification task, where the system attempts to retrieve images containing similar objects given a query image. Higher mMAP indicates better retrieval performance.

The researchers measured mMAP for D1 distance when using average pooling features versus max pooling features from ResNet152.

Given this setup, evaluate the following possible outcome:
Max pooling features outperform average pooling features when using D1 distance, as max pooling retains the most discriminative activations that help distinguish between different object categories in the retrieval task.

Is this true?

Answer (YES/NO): NO